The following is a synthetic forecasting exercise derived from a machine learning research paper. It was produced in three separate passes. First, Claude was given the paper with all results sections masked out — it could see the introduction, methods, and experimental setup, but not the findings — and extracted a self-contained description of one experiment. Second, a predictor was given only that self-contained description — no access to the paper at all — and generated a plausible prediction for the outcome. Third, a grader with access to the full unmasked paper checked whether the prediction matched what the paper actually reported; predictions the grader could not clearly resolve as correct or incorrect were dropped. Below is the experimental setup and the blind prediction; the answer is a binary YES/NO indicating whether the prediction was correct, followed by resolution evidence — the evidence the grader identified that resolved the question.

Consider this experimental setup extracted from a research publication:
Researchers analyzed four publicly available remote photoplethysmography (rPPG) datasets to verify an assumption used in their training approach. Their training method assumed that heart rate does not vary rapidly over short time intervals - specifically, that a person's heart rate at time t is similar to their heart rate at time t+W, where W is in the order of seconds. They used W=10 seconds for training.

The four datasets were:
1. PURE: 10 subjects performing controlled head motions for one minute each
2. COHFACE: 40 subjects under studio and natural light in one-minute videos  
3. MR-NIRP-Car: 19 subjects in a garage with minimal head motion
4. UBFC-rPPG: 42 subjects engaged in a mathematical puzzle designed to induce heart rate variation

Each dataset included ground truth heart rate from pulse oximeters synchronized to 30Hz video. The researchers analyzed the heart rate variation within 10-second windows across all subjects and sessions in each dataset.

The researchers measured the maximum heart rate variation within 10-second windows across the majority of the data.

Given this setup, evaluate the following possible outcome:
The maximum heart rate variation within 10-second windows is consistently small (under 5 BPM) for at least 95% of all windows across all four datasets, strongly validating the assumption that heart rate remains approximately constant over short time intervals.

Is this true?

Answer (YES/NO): NO